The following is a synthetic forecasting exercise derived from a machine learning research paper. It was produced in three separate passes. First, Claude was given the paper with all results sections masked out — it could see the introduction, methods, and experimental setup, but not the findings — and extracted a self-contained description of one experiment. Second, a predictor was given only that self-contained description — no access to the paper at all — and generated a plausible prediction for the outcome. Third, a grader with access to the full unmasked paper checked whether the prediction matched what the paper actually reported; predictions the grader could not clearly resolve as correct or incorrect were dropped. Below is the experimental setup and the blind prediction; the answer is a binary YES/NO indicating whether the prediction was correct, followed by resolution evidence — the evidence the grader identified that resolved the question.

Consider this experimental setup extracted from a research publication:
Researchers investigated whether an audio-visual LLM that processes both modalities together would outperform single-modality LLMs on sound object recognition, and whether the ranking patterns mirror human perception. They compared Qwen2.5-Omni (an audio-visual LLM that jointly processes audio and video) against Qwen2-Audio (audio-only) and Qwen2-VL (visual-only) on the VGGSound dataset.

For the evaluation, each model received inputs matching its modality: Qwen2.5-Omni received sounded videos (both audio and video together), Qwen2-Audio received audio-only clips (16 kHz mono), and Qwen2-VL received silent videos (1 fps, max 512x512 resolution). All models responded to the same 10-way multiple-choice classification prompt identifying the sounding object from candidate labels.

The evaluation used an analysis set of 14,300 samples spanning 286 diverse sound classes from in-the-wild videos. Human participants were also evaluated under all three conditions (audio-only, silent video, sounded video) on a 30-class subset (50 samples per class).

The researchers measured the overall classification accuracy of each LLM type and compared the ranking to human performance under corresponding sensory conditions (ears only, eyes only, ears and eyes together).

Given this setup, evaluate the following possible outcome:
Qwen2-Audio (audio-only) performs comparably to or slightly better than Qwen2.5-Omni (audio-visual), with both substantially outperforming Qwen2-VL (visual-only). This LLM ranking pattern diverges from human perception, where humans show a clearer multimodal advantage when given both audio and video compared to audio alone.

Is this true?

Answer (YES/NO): NO